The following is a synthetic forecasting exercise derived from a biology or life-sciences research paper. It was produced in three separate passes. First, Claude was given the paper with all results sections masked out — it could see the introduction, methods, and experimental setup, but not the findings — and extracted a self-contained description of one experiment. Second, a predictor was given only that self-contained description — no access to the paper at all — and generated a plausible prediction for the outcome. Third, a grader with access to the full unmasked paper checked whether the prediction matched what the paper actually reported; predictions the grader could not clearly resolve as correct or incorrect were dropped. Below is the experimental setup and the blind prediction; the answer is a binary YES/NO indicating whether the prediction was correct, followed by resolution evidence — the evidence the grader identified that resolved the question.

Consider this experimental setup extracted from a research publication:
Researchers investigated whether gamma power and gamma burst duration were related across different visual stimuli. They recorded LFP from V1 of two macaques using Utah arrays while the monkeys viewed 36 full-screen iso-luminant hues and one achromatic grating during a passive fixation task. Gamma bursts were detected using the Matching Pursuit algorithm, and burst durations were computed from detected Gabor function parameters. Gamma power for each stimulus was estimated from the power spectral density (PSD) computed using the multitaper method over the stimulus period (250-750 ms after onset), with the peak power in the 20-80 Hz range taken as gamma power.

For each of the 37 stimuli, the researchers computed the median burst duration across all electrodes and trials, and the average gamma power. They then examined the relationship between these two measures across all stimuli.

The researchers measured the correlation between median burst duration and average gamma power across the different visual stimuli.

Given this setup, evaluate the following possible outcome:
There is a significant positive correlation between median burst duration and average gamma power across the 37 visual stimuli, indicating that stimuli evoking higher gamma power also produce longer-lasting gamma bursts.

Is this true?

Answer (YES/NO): NO